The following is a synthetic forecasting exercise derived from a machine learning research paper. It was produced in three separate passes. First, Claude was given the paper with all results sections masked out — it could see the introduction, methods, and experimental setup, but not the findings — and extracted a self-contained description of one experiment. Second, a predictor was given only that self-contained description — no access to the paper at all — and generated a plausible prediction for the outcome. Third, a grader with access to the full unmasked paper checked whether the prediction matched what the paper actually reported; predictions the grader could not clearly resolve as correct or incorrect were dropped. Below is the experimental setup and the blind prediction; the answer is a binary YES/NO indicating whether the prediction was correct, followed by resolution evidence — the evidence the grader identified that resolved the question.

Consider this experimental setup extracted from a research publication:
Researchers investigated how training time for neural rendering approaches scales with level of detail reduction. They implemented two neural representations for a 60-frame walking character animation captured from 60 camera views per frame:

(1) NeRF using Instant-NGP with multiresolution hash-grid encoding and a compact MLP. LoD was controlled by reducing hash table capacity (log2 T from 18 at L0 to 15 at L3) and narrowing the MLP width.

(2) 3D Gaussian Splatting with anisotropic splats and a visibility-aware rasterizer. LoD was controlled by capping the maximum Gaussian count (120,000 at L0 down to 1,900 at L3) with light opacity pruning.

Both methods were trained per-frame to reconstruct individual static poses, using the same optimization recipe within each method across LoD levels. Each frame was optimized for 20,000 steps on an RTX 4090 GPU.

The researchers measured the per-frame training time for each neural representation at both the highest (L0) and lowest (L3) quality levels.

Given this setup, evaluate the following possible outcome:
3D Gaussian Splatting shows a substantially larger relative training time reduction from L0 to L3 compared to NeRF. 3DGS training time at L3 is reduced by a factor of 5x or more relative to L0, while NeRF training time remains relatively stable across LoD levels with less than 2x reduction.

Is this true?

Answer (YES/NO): YES